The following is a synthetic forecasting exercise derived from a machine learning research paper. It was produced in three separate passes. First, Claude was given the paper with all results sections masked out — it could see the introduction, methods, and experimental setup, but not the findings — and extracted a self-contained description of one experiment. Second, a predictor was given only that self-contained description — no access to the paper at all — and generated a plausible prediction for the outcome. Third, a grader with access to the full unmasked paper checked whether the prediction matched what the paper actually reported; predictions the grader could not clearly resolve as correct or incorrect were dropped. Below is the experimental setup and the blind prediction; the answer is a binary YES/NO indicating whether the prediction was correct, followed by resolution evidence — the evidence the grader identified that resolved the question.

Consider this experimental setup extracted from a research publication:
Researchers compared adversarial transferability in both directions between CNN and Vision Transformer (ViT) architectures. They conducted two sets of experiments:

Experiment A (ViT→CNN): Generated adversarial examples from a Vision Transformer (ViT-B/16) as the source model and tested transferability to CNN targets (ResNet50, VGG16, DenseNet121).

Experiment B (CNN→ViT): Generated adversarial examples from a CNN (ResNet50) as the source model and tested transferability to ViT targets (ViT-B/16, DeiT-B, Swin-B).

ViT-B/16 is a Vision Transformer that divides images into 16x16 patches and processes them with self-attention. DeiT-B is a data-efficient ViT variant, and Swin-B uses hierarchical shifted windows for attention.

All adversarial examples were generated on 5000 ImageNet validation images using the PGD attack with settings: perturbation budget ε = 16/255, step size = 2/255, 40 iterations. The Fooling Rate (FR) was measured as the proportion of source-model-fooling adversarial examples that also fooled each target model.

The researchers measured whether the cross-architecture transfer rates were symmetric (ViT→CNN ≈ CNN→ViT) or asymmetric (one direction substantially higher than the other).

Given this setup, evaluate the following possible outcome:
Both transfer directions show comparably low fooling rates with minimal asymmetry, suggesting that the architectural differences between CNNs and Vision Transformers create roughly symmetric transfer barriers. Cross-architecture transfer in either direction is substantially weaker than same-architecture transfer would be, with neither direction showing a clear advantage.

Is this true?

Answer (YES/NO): NO